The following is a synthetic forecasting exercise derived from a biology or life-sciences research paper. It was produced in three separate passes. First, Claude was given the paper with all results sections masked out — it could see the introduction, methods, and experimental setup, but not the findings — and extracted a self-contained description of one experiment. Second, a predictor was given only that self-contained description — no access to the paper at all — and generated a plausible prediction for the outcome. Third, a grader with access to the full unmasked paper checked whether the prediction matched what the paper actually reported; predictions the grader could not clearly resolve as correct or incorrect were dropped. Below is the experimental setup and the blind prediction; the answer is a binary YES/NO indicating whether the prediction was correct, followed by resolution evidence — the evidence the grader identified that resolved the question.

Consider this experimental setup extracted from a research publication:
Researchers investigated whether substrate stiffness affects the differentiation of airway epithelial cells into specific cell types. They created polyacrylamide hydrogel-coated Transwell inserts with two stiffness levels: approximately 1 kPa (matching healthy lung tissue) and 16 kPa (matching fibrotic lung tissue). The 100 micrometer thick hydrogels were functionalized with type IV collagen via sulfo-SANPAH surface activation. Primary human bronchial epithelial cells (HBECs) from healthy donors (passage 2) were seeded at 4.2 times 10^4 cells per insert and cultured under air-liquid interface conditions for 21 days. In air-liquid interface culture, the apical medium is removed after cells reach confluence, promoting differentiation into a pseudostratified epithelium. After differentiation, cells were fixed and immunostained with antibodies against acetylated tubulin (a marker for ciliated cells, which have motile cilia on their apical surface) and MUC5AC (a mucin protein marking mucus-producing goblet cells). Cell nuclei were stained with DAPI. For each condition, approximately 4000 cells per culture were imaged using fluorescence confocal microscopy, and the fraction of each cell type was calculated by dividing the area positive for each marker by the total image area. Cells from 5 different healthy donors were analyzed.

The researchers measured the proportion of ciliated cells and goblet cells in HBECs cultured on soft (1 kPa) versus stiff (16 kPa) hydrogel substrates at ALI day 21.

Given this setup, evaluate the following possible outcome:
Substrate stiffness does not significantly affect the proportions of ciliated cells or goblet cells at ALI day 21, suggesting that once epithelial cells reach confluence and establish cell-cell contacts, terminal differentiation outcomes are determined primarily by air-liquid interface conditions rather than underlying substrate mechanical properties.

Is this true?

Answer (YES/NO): YES